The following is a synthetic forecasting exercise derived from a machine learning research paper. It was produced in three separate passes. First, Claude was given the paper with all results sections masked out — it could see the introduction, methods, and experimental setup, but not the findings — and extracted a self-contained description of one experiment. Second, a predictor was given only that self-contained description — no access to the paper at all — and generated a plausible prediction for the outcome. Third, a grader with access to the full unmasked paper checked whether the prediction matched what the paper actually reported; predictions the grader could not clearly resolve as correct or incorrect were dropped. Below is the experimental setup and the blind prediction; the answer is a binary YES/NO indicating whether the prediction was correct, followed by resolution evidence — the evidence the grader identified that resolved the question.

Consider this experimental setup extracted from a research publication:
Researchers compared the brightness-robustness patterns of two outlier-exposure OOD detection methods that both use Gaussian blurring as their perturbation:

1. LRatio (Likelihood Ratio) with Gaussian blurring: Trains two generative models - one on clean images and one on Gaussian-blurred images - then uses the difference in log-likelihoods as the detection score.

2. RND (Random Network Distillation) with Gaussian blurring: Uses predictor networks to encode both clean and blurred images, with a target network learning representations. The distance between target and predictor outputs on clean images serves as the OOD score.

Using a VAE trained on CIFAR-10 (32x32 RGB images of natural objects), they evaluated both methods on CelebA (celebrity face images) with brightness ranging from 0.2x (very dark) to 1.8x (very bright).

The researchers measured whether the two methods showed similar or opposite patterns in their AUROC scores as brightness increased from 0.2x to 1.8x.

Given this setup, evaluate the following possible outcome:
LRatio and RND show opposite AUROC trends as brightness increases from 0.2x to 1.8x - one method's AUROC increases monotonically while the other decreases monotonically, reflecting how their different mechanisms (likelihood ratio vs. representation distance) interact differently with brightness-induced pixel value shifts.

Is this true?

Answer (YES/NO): YES